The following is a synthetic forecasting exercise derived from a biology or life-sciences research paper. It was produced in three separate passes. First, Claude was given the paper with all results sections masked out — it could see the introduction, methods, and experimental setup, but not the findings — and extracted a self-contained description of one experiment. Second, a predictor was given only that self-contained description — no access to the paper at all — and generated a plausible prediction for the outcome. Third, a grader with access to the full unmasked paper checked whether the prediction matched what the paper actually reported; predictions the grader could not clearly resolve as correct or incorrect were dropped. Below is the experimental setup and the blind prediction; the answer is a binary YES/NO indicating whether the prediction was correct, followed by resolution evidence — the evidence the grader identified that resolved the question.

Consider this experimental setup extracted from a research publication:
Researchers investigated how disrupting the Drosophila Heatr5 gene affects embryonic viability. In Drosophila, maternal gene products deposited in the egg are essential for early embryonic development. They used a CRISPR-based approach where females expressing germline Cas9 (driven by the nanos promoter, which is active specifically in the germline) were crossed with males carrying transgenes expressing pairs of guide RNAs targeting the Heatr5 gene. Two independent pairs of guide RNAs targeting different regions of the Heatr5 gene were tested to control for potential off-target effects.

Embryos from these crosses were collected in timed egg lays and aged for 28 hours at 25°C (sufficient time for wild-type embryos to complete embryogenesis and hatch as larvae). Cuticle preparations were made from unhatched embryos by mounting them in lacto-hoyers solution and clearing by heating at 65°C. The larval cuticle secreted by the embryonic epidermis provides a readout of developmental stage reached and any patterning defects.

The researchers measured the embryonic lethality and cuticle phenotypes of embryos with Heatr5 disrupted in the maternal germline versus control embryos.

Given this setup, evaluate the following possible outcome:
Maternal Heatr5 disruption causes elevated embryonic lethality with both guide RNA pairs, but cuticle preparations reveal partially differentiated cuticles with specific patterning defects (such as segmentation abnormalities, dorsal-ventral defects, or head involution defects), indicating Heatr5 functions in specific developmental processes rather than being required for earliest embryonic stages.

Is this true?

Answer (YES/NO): NO